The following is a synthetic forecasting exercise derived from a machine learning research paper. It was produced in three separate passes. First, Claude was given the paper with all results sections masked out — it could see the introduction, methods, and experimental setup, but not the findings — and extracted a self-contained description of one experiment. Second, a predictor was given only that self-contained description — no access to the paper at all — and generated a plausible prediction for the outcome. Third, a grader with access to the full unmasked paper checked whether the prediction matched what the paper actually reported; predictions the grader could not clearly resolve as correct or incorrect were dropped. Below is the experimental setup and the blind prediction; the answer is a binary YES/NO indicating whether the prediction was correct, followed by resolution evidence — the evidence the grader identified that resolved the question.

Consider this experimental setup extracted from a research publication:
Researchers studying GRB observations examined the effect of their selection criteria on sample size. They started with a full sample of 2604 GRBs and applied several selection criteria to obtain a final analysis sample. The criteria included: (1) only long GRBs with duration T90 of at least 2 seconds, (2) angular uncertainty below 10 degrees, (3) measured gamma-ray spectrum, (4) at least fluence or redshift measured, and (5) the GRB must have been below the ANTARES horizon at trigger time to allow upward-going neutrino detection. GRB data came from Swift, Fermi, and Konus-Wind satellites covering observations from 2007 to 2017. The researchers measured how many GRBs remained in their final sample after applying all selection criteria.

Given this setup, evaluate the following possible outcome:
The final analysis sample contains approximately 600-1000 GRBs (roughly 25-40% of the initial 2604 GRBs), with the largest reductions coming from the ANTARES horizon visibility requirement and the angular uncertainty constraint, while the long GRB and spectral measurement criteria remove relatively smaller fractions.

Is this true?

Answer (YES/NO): YES